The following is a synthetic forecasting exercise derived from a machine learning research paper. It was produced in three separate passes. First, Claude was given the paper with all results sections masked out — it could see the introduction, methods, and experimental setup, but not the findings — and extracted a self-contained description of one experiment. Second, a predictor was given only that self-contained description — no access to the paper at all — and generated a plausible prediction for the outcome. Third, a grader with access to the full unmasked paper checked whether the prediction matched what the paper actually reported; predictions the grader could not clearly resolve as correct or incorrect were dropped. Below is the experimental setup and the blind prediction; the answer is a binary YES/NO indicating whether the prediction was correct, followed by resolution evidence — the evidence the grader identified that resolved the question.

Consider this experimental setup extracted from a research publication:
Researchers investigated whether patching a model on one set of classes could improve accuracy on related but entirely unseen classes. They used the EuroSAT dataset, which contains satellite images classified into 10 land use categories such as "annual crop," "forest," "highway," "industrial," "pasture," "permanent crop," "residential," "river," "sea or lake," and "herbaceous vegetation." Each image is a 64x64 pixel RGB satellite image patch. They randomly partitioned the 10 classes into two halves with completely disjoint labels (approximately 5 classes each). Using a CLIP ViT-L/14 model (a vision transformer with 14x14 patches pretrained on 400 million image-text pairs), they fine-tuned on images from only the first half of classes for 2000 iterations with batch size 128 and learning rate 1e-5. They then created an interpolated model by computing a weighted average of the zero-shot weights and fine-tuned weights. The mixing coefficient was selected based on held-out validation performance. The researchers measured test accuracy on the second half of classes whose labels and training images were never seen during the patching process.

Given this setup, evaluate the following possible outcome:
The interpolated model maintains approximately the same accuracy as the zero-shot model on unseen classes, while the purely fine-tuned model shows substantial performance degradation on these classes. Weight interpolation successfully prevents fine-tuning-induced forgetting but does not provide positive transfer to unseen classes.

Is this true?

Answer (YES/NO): NO